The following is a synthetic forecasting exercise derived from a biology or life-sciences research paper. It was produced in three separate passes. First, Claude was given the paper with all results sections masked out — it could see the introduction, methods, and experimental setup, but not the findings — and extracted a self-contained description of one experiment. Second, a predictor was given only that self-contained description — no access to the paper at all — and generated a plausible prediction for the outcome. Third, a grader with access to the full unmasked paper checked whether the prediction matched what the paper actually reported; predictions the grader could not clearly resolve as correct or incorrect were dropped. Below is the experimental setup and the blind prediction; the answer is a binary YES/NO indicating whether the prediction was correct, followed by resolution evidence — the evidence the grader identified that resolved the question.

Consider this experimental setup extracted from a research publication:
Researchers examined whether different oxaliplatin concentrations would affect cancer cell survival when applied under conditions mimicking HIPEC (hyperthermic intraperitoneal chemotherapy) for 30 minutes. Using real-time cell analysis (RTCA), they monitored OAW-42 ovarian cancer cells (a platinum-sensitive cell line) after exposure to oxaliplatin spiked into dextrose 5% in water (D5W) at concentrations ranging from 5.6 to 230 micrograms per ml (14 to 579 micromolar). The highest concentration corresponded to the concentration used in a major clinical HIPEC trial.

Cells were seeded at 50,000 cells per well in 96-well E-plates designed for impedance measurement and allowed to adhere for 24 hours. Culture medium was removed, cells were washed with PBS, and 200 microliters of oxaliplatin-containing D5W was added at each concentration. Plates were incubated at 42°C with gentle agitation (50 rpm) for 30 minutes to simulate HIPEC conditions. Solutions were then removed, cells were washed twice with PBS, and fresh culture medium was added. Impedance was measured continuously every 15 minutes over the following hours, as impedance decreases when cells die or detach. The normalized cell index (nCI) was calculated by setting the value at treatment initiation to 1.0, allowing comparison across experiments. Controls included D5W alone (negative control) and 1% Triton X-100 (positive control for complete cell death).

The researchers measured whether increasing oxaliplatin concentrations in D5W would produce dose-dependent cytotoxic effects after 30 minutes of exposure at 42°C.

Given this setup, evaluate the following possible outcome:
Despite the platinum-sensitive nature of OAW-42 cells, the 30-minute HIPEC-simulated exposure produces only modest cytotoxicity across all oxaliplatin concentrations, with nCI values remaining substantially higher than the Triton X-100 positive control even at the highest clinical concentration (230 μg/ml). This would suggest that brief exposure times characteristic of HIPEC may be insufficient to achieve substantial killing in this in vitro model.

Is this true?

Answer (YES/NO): NO